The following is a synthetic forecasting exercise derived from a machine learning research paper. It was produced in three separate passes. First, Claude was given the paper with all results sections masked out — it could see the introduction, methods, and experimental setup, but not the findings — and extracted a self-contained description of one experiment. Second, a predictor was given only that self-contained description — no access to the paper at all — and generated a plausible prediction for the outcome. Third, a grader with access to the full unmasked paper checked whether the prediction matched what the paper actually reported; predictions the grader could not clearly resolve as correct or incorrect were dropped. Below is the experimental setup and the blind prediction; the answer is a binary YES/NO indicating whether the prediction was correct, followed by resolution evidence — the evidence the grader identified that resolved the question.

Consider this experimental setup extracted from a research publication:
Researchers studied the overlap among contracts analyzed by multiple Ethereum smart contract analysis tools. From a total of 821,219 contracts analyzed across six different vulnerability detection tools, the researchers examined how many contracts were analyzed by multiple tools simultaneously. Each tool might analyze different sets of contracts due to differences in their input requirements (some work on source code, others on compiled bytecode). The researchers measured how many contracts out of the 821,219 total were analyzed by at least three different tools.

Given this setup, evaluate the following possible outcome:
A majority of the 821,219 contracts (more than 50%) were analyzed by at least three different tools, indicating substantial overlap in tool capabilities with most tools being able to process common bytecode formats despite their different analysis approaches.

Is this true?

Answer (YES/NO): NO